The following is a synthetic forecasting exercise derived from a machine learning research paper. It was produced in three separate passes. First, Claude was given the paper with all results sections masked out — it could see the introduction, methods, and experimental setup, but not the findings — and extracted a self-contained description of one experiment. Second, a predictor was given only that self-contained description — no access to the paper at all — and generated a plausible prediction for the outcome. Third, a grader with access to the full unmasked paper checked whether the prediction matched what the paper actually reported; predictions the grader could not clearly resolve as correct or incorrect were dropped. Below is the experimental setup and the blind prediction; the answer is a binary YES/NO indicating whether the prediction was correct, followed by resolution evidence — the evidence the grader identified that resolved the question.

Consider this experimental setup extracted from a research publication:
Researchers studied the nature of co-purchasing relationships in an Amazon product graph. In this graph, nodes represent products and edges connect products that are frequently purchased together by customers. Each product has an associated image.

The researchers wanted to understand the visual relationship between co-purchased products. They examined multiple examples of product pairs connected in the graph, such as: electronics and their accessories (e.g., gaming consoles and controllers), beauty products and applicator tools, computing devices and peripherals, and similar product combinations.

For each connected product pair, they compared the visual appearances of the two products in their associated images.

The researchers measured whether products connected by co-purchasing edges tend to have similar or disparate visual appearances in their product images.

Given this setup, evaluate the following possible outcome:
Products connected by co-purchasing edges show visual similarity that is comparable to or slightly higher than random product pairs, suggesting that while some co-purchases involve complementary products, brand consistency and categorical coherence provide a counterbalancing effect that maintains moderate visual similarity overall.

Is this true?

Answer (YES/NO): NO